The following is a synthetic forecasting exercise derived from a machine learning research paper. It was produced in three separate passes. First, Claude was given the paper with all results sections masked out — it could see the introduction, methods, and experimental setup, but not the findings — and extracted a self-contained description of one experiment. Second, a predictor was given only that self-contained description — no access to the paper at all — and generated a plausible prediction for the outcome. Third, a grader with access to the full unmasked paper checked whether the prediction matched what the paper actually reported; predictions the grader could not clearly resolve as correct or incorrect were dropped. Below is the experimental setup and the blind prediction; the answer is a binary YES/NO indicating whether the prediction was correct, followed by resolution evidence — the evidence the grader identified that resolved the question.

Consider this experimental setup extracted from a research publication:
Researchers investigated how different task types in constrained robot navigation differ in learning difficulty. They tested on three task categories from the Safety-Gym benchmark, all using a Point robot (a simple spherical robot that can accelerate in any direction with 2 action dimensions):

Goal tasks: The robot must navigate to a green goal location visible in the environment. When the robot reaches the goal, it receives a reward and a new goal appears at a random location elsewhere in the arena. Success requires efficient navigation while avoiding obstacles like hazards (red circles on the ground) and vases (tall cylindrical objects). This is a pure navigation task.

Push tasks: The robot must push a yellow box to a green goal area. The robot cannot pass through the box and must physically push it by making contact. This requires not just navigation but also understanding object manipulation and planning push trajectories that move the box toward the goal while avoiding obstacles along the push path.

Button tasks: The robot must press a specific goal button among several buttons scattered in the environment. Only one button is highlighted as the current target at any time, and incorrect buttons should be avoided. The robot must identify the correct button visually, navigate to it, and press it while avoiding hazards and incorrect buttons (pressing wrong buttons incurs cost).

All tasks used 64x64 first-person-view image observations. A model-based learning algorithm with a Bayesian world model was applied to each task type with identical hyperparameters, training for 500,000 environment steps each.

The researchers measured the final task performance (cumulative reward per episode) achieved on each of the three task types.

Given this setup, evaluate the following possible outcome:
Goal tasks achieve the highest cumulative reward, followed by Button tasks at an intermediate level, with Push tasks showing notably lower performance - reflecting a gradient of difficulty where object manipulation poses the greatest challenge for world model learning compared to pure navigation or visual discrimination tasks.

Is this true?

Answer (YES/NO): NO